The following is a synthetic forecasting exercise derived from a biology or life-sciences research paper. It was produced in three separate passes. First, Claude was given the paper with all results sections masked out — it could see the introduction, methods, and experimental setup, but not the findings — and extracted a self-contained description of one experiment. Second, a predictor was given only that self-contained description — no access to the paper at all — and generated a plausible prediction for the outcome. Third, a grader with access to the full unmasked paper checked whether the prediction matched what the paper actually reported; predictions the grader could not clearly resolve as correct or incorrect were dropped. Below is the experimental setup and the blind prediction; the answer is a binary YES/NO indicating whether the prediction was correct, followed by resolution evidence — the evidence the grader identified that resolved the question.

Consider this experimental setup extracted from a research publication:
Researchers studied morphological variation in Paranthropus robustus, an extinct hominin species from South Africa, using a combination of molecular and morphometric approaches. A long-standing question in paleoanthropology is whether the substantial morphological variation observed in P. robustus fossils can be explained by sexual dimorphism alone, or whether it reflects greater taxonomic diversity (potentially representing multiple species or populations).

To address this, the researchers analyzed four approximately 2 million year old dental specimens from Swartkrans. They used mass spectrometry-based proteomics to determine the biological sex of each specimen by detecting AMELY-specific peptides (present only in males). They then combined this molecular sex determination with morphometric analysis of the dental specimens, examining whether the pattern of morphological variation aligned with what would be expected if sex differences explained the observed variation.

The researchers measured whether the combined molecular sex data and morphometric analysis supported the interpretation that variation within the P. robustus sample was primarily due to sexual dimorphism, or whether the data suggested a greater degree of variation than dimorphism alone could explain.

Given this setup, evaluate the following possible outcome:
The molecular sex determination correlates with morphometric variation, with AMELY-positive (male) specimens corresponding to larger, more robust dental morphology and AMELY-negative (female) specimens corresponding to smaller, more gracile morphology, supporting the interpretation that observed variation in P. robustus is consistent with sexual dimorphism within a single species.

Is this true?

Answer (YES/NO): NO